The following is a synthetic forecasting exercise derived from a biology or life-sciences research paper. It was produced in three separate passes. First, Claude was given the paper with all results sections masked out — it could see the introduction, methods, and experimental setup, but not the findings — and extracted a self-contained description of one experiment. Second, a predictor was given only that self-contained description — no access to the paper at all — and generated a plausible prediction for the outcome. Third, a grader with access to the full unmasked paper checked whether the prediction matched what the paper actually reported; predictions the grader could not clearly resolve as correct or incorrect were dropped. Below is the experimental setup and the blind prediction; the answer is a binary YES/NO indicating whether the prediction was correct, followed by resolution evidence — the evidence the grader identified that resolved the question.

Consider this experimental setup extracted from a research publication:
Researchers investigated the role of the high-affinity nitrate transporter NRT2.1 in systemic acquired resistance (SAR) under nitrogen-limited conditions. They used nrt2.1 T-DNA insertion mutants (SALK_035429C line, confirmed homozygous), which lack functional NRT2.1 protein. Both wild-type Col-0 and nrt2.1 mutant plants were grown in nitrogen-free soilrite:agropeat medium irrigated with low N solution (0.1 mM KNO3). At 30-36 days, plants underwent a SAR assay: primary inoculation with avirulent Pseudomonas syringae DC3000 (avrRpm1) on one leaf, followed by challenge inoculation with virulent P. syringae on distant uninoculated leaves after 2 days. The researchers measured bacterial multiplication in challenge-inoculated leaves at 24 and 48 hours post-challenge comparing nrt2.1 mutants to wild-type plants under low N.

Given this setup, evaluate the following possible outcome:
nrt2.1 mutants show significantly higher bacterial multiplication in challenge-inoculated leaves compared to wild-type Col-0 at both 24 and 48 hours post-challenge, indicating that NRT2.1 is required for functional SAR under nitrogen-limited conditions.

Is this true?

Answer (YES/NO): YES